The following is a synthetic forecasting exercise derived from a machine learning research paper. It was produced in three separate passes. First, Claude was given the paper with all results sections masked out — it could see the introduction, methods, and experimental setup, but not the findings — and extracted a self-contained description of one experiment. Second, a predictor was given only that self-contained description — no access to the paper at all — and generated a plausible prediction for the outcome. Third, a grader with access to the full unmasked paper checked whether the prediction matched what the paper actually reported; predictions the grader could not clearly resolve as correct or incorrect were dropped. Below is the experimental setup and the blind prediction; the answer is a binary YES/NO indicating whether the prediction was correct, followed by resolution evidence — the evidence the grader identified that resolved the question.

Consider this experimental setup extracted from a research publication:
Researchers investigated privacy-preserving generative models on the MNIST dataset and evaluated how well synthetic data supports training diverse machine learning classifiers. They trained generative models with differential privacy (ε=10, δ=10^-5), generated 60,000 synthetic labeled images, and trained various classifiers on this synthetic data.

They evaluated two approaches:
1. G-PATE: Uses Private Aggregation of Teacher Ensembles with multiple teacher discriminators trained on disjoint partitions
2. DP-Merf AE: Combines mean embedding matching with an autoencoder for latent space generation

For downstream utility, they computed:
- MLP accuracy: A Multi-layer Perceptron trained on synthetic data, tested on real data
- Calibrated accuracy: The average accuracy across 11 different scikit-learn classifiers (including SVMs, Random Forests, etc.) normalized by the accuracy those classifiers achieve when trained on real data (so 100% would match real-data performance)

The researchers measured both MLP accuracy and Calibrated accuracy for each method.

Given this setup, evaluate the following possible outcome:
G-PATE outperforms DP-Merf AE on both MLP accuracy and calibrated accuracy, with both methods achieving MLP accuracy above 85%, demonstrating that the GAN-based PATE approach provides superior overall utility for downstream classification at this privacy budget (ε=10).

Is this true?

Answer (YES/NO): NO